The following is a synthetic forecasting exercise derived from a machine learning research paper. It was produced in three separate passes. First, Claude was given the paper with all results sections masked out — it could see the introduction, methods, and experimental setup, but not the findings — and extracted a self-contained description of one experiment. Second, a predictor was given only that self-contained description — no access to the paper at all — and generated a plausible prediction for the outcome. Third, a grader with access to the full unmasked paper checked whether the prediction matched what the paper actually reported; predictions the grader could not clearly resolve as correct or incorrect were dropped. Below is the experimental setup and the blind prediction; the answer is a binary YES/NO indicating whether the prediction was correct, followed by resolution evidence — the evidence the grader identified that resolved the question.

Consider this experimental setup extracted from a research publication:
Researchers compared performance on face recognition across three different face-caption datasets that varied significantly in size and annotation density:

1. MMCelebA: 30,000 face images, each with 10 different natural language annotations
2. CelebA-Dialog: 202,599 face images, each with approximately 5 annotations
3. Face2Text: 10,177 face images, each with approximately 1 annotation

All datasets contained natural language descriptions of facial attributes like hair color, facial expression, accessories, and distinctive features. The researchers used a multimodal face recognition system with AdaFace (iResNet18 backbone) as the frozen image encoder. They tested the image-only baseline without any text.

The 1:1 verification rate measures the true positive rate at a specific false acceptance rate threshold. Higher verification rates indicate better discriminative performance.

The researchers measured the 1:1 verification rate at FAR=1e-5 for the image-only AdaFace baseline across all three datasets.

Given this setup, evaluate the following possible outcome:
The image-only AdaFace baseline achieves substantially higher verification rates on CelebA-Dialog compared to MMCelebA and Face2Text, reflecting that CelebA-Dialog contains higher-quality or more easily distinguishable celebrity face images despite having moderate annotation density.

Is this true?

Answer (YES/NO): NO